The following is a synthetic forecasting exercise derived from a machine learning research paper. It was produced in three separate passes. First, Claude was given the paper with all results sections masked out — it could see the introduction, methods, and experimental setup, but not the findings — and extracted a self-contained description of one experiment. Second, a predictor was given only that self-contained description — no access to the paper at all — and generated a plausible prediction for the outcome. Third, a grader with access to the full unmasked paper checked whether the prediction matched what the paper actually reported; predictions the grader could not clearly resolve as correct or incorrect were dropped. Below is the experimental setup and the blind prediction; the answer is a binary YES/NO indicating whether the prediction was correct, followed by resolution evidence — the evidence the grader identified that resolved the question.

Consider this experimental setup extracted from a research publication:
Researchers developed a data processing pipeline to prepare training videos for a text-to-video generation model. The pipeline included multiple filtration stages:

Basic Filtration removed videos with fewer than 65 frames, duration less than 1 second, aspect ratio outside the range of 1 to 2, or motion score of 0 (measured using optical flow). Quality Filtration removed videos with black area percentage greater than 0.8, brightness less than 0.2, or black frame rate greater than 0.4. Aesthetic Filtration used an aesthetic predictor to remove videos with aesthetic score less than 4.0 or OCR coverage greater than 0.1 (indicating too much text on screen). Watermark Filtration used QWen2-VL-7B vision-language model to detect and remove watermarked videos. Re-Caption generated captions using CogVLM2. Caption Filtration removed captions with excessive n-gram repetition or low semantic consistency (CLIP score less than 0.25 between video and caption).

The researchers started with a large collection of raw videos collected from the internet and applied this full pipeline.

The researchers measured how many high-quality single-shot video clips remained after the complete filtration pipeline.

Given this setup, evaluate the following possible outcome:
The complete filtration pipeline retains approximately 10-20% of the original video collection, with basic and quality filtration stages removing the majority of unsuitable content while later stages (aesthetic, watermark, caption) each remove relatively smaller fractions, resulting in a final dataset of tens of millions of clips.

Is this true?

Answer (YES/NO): NO